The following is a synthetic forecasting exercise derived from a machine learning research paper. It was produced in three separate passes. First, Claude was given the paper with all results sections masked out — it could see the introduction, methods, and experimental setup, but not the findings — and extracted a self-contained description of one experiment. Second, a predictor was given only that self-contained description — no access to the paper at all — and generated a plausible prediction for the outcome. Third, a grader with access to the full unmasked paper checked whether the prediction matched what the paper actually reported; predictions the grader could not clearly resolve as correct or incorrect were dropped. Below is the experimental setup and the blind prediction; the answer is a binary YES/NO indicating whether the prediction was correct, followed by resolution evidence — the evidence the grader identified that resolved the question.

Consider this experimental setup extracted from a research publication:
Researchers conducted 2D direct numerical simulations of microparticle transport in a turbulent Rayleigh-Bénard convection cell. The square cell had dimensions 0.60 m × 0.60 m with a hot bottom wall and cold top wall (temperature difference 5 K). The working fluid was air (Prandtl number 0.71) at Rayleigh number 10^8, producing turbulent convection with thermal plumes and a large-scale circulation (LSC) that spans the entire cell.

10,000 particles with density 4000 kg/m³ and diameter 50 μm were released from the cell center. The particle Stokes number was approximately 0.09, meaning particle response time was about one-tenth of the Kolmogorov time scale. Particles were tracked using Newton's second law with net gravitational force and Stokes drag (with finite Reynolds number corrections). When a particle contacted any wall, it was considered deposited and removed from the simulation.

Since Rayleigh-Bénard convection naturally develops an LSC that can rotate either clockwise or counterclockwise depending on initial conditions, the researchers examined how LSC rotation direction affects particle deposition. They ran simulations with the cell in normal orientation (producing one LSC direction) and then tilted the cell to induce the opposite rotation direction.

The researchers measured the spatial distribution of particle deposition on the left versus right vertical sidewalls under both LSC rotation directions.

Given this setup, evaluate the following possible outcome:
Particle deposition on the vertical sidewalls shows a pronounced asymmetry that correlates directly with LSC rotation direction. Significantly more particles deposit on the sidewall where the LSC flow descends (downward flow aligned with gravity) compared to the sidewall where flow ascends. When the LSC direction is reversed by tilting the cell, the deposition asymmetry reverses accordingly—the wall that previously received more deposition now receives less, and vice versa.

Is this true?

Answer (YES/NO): NO